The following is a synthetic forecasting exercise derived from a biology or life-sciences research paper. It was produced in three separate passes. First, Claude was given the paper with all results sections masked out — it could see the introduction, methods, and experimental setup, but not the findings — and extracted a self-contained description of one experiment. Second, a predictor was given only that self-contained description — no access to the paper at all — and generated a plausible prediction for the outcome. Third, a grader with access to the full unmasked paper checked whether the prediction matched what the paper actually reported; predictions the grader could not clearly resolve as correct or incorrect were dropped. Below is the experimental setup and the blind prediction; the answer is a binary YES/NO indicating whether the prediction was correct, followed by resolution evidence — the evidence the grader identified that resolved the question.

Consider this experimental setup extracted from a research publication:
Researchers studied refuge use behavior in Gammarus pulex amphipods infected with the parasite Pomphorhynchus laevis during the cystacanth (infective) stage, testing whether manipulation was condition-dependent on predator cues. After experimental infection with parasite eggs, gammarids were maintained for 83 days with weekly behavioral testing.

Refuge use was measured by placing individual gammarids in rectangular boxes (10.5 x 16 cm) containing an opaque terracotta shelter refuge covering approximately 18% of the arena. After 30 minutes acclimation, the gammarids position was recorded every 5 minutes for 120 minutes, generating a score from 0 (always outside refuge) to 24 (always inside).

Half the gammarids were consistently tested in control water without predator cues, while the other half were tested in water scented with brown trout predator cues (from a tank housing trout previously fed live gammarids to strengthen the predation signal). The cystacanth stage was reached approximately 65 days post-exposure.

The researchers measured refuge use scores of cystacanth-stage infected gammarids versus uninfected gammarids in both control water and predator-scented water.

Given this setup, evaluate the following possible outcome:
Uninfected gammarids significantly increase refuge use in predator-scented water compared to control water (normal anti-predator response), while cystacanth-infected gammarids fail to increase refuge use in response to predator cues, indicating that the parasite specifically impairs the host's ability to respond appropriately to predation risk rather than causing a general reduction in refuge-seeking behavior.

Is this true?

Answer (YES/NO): NO